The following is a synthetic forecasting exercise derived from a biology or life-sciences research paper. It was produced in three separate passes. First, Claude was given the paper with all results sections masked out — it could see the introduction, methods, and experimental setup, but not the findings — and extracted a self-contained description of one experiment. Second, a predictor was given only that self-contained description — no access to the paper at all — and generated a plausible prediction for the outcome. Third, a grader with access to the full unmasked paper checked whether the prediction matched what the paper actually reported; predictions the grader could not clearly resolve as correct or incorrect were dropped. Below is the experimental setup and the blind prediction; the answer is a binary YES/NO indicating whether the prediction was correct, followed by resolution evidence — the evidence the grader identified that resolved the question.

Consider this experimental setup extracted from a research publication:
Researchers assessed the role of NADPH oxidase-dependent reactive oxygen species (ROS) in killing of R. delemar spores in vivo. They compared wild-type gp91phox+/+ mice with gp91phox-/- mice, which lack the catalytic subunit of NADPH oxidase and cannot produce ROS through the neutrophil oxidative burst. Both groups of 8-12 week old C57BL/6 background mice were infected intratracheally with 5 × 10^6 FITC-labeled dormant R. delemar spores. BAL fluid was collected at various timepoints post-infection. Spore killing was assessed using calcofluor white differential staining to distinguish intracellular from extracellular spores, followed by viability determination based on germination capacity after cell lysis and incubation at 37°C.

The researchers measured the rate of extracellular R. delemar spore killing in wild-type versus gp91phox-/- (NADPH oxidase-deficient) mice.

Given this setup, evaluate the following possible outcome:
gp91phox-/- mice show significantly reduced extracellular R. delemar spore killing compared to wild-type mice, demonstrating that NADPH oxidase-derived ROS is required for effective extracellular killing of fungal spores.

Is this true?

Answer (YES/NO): YES